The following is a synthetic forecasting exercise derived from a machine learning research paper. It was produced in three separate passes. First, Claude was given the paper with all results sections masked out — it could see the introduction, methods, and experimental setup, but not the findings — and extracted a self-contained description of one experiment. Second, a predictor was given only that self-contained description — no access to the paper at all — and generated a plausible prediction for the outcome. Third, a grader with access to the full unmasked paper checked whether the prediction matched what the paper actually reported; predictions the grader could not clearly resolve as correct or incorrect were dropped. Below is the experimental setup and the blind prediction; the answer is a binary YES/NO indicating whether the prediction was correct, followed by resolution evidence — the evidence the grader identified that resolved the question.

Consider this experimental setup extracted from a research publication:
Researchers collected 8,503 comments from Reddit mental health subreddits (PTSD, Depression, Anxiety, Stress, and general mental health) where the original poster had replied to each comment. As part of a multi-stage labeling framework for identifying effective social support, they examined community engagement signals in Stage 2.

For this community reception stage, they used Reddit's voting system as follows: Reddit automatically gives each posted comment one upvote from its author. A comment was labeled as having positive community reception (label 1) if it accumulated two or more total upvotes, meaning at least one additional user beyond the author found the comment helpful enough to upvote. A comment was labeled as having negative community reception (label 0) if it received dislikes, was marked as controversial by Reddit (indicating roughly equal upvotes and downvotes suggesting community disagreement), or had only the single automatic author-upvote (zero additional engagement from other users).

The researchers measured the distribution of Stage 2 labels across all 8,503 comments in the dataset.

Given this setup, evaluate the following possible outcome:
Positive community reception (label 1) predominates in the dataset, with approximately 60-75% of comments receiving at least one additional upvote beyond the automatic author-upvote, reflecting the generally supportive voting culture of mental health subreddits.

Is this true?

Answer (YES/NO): NO